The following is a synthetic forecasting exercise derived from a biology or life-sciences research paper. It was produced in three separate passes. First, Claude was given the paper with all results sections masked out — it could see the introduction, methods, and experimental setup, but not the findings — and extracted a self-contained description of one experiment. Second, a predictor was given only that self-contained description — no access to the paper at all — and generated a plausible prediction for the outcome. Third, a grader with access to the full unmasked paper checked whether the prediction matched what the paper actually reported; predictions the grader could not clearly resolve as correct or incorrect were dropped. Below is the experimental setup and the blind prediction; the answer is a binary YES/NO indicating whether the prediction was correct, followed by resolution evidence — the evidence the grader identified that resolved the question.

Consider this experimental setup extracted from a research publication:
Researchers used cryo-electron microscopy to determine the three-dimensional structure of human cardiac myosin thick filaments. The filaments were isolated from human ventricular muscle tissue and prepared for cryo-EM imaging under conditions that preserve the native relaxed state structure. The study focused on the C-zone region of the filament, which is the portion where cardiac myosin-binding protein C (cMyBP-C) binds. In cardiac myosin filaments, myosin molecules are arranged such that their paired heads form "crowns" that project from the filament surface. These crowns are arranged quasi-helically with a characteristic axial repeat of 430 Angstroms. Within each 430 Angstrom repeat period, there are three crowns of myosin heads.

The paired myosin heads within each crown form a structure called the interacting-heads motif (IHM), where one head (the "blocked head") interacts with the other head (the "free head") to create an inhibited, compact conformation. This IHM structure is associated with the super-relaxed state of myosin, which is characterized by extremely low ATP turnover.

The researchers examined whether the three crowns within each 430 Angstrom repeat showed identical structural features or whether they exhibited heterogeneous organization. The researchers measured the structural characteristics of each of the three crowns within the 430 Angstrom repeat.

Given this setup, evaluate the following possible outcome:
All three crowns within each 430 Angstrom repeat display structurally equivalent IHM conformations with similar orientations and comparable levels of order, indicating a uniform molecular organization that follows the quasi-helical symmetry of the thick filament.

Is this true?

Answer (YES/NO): NO